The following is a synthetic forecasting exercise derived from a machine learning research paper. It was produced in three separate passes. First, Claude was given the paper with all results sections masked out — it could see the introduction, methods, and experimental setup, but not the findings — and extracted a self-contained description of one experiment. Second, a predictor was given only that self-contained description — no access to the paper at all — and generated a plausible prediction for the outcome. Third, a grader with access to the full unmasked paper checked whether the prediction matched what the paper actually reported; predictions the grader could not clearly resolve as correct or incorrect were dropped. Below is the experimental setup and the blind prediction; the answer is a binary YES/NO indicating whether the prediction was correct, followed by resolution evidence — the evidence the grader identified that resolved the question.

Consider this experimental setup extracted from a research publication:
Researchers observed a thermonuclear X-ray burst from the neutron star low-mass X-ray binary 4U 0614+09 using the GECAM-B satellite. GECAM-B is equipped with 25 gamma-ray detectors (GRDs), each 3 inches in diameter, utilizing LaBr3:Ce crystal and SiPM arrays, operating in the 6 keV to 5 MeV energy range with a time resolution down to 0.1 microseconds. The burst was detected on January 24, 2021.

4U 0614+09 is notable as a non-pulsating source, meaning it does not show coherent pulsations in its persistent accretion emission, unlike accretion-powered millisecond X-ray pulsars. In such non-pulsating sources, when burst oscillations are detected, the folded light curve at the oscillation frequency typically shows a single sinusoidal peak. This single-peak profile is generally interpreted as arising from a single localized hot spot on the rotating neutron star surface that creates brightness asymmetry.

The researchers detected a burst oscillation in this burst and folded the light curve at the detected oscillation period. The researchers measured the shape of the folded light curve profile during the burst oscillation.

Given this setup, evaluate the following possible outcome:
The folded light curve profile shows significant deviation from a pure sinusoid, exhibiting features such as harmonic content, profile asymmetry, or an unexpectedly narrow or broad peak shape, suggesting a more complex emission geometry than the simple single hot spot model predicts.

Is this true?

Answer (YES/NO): YES